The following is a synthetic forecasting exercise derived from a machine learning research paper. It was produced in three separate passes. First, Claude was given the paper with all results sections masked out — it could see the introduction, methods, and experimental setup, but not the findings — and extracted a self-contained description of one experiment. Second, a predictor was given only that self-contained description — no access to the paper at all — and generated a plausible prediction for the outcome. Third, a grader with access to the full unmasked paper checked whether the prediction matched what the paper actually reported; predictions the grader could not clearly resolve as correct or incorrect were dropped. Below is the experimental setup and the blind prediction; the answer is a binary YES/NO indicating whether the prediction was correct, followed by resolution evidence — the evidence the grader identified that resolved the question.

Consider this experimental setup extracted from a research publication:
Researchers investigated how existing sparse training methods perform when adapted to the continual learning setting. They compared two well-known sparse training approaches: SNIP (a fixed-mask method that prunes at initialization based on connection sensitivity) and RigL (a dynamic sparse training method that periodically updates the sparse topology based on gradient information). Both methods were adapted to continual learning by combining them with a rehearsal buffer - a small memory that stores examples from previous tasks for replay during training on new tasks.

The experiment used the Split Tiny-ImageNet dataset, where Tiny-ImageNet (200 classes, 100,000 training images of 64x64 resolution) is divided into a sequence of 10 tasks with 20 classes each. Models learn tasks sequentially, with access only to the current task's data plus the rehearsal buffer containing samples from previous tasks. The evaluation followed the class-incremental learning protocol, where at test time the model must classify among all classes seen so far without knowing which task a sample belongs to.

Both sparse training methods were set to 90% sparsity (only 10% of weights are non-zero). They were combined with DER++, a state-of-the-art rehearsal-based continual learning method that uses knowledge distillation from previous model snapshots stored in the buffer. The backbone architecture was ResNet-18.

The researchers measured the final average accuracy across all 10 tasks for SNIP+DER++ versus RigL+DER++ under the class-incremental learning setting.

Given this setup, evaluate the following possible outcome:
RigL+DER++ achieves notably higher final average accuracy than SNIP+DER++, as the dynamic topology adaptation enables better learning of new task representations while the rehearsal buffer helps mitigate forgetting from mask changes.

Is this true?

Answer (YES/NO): YES